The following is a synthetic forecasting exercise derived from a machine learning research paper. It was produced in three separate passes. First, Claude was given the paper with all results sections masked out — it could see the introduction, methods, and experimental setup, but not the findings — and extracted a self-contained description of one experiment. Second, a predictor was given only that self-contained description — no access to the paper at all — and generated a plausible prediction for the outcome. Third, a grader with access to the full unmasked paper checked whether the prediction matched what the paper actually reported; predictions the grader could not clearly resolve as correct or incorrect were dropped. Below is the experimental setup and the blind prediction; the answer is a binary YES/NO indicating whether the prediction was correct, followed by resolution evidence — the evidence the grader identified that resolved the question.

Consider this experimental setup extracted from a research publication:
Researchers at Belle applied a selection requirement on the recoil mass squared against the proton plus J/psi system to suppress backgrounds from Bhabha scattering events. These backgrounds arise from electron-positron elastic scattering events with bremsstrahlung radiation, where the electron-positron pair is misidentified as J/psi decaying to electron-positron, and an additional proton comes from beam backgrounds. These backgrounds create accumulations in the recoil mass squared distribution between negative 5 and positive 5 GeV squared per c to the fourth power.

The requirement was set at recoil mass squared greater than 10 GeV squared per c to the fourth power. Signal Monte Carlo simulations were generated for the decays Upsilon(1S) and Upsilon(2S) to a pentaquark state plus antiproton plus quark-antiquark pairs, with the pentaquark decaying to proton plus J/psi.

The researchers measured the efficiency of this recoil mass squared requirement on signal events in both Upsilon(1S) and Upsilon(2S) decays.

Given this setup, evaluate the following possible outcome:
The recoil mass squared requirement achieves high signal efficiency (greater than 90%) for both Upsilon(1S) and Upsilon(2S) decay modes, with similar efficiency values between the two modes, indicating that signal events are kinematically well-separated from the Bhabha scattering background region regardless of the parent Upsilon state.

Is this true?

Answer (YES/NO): YES